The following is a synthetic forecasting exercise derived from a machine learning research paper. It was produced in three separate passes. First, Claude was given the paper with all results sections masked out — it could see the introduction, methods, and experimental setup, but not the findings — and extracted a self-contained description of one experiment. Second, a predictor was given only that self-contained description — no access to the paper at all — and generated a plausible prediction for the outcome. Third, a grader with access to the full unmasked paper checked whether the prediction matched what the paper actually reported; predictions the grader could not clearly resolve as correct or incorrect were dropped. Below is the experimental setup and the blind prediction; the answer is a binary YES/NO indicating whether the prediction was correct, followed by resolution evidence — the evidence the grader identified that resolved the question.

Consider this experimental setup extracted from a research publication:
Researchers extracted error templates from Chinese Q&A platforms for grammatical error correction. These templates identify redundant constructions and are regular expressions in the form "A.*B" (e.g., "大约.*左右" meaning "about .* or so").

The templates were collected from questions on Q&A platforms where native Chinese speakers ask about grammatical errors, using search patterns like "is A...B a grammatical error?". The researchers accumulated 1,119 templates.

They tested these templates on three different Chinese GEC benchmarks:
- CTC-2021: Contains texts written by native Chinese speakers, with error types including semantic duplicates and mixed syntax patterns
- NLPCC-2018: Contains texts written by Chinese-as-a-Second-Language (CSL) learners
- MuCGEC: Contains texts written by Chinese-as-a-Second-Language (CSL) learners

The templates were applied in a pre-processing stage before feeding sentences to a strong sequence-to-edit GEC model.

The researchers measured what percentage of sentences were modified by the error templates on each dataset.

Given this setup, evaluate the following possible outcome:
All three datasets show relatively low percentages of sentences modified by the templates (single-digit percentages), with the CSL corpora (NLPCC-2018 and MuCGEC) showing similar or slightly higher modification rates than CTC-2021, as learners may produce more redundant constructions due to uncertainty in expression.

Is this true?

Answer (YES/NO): NO